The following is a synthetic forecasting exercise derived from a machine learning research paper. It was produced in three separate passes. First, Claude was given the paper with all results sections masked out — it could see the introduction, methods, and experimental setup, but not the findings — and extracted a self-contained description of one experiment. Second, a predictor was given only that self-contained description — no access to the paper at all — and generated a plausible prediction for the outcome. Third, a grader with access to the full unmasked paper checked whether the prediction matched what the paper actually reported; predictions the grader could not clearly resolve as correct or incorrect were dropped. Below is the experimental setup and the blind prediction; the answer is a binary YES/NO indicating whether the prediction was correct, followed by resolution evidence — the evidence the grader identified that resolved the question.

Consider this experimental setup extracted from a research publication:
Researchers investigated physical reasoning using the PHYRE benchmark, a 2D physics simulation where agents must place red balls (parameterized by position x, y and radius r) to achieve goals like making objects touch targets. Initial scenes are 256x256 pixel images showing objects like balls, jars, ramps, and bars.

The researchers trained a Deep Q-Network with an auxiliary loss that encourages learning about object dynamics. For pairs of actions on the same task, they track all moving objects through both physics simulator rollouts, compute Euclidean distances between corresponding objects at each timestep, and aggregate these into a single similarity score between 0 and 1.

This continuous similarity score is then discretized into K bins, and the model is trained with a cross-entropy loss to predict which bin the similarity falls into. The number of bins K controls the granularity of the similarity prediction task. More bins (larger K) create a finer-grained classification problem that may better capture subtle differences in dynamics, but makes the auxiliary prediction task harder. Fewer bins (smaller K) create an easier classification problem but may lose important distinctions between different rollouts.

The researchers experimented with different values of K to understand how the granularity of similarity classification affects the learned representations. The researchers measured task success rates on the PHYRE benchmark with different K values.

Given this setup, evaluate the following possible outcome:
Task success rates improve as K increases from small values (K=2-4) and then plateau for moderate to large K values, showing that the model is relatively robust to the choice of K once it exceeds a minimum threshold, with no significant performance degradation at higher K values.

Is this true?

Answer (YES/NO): NO